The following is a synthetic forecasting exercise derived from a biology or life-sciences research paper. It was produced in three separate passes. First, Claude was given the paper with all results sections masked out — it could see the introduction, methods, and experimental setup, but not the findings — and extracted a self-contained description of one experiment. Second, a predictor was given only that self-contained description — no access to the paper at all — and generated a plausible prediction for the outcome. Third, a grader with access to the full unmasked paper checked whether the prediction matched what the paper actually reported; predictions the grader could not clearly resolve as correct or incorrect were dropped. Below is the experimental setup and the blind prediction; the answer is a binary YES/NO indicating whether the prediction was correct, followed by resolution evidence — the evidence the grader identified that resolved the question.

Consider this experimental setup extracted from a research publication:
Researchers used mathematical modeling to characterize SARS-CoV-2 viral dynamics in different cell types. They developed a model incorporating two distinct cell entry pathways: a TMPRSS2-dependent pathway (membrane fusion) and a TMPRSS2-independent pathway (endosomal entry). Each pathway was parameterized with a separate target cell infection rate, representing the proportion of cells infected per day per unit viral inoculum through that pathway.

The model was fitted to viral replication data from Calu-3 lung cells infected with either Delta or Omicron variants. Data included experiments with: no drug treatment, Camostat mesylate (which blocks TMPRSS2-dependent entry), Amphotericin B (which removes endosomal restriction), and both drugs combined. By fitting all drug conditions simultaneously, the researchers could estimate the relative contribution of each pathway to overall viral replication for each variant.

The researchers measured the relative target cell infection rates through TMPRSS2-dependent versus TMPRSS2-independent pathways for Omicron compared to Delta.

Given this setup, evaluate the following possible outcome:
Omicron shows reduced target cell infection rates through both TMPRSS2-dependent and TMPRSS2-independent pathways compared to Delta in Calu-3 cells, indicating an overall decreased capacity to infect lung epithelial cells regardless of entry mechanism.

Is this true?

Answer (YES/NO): NO